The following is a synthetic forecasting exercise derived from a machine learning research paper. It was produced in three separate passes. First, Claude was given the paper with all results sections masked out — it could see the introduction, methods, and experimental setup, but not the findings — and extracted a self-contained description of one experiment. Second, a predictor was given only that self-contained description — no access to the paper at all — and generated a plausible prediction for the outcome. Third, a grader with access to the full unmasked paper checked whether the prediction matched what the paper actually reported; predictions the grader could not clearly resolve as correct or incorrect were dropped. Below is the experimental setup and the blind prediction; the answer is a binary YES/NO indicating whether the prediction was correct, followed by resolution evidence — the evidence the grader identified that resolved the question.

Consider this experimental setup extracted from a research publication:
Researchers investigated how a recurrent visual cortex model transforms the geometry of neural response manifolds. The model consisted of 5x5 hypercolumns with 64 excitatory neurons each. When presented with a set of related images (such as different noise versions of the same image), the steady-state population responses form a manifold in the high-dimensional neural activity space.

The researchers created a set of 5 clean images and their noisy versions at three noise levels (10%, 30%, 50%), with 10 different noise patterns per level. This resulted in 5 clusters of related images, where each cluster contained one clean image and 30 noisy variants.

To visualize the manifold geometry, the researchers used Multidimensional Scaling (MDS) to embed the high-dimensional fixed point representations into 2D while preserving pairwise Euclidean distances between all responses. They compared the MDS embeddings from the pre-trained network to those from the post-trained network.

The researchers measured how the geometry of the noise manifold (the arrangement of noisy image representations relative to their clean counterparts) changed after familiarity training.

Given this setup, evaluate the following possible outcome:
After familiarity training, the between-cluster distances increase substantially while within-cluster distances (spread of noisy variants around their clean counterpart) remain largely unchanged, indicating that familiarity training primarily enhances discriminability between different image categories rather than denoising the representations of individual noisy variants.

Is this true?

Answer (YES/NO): NO